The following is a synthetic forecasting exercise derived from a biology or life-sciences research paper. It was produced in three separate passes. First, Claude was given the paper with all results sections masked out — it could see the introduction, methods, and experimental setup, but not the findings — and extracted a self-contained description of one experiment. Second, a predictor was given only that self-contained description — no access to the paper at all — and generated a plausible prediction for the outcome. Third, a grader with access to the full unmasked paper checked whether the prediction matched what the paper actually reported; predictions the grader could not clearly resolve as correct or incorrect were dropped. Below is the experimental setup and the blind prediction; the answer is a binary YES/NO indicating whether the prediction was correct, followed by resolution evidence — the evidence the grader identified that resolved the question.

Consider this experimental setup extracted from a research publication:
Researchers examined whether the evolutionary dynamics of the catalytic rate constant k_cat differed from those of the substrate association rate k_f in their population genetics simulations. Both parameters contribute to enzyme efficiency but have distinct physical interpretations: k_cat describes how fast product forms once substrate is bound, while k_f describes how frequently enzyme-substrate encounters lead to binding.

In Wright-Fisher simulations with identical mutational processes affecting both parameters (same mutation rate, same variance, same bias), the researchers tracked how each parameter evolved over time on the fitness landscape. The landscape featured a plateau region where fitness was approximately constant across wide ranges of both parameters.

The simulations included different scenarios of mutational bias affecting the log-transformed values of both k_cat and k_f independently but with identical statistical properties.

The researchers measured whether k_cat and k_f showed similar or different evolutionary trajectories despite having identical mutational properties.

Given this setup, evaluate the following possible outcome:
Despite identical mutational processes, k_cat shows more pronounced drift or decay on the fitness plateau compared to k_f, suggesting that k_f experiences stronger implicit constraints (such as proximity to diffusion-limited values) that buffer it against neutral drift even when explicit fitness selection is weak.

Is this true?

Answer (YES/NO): NO